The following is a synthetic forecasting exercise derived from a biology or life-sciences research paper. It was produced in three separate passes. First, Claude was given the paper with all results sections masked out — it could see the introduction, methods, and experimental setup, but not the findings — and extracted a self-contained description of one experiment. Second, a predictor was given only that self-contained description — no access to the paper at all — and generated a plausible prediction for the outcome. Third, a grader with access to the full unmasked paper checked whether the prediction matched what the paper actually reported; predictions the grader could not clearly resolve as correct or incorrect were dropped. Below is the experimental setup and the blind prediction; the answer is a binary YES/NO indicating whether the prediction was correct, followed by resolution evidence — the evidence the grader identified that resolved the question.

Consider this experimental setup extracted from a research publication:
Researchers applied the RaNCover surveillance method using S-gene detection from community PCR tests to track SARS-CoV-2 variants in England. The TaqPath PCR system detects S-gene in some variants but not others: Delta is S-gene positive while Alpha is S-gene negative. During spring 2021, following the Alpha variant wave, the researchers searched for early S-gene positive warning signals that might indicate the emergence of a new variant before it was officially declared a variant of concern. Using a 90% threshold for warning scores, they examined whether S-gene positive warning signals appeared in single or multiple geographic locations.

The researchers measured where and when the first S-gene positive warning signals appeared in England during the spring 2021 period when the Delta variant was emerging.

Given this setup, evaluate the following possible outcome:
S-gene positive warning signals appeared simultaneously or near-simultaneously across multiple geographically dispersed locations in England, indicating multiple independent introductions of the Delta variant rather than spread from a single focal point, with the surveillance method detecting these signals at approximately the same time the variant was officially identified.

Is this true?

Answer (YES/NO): NO